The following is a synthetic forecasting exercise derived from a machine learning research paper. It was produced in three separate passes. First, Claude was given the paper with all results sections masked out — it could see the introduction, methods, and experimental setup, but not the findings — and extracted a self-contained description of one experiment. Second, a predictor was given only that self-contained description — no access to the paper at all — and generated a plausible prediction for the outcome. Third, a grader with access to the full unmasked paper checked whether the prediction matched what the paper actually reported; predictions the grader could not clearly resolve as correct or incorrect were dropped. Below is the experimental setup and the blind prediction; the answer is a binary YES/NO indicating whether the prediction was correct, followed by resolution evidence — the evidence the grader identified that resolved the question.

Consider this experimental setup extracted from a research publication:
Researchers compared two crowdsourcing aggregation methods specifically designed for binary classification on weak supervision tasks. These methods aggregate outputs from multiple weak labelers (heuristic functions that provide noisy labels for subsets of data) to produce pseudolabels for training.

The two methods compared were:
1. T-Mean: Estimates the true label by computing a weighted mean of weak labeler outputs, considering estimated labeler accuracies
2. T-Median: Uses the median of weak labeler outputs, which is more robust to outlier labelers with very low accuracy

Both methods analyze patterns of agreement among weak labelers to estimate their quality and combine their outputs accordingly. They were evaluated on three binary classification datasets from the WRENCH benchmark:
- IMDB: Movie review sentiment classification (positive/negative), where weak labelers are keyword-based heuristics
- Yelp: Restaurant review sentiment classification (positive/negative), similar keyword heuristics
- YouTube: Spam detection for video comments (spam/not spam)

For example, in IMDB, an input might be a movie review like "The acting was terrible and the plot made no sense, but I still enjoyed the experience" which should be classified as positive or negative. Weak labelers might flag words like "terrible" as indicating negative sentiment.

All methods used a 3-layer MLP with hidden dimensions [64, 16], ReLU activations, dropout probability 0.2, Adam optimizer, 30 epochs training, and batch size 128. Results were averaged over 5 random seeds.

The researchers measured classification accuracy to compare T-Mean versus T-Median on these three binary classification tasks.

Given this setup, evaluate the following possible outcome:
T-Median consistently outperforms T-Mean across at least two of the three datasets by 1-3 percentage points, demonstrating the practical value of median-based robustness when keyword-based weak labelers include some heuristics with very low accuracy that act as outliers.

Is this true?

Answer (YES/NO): YES